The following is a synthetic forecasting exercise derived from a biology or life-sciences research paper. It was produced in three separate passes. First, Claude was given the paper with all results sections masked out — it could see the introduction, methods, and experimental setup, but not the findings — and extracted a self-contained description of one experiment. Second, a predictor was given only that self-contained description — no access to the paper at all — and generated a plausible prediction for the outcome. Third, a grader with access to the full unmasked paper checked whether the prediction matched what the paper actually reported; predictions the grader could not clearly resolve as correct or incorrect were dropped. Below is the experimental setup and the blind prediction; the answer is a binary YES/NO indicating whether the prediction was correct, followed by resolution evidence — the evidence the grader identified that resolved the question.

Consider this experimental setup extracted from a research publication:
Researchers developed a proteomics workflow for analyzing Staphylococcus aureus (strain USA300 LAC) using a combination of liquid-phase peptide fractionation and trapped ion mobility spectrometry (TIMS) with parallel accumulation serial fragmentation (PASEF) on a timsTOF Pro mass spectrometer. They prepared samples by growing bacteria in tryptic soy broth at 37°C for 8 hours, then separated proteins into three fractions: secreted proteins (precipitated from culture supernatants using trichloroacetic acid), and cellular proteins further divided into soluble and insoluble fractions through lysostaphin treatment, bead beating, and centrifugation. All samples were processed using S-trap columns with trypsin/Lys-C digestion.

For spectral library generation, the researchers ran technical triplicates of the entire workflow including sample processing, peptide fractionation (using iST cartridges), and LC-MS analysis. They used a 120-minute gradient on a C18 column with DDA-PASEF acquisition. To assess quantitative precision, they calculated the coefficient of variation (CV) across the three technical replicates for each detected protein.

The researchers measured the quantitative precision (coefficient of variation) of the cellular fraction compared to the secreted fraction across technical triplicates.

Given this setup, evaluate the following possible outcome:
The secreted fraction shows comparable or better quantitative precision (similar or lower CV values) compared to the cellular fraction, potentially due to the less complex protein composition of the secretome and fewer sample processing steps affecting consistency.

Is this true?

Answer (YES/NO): NO